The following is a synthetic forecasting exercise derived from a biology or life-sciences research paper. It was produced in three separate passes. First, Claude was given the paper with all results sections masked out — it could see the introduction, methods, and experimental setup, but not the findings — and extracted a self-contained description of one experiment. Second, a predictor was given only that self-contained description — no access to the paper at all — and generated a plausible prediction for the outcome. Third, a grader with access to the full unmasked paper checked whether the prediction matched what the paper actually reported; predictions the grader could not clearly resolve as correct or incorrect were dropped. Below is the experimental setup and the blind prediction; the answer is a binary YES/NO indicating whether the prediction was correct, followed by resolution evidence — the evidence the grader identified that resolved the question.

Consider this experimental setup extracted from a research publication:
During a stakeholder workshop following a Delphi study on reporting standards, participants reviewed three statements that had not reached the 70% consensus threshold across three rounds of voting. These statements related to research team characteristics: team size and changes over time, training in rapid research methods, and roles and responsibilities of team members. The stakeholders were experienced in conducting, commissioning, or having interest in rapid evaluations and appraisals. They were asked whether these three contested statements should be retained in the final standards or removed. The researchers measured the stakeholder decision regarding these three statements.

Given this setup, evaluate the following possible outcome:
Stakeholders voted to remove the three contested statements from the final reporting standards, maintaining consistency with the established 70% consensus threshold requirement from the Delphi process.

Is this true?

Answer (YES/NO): NO